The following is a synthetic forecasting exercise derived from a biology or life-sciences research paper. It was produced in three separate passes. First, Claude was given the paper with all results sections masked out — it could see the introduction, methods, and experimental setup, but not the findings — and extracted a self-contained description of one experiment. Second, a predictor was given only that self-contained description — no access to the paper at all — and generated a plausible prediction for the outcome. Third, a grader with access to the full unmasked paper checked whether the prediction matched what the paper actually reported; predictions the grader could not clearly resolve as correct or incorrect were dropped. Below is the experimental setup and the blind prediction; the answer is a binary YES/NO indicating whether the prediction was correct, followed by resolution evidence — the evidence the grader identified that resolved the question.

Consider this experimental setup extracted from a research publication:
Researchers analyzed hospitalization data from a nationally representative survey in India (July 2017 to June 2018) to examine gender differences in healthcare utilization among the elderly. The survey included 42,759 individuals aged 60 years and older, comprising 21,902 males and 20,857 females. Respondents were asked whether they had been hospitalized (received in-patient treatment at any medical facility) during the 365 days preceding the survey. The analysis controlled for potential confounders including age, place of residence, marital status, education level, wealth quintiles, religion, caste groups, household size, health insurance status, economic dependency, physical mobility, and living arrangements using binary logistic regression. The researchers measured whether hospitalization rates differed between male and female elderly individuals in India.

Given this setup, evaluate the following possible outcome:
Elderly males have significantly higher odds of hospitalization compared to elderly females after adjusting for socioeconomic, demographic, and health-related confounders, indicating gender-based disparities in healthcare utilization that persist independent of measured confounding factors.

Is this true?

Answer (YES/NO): YES